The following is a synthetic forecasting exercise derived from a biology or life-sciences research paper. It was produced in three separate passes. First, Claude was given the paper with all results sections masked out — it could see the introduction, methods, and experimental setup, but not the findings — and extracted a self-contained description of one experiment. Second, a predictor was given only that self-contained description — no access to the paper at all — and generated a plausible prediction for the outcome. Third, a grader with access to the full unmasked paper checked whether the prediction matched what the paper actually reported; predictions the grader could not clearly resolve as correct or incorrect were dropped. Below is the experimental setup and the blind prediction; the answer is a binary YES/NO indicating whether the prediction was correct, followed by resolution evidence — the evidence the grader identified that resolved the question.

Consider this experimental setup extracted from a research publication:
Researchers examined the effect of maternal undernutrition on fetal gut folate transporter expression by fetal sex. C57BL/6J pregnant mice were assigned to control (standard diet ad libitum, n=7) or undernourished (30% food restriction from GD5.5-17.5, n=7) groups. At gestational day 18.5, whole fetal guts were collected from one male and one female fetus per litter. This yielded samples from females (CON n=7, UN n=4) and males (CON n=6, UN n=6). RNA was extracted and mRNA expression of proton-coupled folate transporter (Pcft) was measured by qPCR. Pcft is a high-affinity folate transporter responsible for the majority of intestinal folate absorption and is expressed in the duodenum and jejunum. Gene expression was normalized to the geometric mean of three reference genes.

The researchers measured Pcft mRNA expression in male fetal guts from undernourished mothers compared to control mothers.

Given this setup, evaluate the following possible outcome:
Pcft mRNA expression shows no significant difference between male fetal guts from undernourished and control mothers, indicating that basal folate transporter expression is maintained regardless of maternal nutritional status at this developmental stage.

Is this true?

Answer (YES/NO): YES